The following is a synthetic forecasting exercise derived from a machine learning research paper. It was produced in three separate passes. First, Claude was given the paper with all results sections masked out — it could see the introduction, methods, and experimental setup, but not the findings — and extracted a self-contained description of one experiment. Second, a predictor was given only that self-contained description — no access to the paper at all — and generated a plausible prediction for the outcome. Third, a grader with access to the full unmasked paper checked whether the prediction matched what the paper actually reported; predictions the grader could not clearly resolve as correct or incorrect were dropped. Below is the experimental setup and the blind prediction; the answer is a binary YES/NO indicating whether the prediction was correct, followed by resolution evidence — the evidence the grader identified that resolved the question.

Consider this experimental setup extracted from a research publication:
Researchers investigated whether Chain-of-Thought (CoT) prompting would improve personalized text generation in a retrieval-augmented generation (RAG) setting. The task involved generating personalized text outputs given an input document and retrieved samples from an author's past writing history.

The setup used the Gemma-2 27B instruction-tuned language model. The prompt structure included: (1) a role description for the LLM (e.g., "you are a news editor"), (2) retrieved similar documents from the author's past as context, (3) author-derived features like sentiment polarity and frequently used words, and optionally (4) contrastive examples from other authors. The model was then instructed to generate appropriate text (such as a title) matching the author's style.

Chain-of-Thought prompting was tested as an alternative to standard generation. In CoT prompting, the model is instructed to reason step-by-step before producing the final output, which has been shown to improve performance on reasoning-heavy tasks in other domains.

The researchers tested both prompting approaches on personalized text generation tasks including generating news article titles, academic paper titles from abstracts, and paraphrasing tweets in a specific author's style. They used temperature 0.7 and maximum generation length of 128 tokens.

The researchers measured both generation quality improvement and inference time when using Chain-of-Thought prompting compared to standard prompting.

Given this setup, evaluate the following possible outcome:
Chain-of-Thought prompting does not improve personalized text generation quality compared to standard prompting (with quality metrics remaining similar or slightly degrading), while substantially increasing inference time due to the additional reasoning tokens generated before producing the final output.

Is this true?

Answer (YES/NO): YES